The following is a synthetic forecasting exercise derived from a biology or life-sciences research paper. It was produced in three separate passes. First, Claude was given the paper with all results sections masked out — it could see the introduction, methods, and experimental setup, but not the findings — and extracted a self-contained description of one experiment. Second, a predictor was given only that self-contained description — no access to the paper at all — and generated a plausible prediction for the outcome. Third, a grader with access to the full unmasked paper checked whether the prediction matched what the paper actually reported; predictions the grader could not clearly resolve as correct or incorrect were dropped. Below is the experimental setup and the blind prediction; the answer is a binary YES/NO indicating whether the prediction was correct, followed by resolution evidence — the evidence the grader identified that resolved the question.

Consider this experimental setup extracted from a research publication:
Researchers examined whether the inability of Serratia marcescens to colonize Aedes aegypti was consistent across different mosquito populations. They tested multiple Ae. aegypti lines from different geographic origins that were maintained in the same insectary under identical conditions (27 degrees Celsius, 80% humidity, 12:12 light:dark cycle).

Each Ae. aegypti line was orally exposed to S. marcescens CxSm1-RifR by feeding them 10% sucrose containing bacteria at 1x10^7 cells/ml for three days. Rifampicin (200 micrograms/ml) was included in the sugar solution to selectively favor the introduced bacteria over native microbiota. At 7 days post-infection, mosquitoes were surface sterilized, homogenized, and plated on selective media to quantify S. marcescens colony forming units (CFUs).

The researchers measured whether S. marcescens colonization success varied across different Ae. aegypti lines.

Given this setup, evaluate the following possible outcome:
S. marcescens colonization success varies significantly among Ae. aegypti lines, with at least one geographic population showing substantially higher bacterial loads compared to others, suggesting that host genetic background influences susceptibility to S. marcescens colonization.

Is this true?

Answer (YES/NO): YES